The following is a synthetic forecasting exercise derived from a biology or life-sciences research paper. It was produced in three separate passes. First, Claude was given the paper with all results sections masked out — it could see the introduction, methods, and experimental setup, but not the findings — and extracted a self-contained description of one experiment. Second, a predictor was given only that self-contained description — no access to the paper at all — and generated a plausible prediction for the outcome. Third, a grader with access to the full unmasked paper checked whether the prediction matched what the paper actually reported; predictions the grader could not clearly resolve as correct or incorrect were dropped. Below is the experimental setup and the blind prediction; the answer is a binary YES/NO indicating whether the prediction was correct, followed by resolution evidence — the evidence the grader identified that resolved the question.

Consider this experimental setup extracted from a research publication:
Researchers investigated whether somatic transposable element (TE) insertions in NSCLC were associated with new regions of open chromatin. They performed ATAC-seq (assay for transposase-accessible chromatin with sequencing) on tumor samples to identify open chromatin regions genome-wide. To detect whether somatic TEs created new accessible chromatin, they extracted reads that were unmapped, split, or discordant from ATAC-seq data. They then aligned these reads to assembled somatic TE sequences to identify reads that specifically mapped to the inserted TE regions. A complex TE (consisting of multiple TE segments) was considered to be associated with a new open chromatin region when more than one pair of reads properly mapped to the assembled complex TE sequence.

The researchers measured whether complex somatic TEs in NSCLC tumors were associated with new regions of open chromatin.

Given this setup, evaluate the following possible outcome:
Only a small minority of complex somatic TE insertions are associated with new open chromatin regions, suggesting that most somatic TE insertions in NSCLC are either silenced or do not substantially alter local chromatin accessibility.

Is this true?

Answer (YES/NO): NO